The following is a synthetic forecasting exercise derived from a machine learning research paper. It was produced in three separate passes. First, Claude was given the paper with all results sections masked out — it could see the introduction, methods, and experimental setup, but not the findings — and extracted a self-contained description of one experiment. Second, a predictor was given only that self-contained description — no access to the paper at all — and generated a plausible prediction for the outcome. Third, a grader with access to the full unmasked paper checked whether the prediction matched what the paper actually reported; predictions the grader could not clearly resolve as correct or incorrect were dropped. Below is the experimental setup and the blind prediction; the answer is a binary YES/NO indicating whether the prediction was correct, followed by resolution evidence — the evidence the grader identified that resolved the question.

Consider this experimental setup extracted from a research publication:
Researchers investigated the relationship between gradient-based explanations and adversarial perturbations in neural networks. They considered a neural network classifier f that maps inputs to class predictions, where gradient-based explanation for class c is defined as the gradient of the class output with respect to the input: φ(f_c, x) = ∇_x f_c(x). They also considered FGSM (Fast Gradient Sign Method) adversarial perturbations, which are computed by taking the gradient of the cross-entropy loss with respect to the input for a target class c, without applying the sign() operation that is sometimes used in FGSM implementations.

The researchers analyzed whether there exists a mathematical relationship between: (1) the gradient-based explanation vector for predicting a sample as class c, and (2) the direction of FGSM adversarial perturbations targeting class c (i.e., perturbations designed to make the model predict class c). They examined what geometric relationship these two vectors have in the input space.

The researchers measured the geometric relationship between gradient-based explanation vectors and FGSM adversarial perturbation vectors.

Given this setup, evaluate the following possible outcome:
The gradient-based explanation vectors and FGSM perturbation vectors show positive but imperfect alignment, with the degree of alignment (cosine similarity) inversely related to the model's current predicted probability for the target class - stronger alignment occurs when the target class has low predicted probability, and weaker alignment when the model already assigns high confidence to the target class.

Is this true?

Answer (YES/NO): NO